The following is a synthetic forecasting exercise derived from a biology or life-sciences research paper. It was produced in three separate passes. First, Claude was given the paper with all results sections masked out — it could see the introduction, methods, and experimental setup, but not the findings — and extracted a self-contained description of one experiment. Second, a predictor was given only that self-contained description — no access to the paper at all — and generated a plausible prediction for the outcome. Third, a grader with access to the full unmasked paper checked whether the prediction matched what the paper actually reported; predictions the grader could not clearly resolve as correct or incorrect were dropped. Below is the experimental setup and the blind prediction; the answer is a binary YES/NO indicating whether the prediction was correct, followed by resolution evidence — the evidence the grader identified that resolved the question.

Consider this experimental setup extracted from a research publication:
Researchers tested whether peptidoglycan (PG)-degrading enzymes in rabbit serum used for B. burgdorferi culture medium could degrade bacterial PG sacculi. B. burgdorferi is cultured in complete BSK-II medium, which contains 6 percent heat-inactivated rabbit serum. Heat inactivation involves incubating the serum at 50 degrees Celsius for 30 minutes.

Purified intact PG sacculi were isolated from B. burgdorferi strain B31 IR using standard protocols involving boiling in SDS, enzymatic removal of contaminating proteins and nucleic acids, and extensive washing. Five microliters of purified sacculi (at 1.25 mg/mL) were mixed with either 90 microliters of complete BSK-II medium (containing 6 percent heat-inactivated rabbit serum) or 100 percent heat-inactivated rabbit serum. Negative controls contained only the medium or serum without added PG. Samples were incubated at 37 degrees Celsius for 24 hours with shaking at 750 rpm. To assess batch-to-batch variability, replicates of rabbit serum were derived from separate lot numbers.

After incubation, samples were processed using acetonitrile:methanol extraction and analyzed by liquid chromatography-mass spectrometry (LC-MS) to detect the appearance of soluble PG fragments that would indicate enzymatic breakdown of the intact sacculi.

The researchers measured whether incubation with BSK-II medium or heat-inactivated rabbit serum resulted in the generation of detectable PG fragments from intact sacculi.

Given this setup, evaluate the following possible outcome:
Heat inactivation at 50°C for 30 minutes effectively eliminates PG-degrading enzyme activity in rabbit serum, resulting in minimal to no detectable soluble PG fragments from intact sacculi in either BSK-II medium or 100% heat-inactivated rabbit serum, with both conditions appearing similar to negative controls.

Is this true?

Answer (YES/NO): NO